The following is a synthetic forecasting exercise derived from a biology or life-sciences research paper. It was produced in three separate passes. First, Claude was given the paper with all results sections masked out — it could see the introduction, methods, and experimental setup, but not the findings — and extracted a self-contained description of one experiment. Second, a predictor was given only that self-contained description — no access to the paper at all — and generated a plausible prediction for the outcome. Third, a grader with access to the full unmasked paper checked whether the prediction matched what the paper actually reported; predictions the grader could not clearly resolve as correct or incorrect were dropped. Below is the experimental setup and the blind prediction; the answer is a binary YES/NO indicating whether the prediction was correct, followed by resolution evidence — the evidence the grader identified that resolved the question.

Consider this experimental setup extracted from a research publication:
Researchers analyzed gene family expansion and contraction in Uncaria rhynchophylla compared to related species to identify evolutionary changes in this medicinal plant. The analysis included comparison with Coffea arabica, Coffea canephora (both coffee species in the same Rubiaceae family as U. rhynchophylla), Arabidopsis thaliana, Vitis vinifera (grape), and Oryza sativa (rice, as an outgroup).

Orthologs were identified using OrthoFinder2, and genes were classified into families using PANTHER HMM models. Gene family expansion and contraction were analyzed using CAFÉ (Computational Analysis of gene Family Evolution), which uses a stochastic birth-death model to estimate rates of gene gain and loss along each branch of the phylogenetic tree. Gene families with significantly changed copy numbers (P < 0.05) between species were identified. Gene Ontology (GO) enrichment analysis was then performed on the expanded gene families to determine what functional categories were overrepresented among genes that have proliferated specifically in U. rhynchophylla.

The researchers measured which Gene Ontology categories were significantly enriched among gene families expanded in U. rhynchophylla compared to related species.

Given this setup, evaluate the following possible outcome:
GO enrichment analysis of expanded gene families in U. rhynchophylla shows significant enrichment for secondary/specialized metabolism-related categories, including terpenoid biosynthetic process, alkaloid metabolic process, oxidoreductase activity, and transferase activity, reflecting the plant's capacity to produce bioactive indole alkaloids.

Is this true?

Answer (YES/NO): NO